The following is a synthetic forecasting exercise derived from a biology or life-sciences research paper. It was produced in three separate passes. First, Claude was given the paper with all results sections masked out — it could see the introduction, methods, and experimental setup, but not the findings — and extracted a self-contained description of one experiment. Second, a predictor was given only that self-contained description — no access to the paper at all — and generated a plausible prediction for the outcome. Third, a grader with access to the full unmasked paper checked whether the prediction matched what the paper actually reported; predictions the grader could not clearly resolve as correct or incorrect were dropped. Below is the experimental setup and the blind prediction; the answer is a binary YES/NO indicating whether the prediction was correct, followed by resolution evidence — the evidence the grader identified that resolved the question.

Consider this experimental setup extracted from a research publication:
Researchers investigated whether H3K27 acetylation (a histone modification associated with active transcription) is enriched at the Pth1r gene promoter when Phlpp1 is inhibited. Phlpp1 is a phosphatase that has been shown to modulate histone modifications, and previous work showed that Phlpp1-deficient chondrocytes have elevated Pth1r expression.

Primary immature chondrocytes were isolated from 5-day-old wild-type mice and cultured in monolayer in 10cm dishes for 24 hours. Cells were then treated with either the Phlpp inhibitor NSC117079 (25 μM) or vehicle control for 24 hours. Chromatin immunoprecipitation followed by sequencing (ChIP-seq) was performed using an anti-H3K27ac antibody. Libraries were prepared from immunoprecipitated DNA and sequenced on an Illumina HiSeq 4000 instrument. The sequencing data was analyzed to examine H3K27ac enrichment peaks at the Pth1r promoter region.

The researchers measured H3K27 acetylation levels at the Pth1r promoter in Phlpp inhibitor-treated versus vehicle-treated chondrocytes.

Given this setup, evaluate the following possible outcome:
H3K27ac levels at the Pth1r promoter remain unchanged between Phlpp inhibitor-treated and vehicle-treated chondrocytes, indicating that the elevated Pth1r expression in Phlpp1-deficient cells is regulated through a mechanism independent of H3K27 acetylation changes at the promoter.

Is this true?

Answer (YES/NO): NO